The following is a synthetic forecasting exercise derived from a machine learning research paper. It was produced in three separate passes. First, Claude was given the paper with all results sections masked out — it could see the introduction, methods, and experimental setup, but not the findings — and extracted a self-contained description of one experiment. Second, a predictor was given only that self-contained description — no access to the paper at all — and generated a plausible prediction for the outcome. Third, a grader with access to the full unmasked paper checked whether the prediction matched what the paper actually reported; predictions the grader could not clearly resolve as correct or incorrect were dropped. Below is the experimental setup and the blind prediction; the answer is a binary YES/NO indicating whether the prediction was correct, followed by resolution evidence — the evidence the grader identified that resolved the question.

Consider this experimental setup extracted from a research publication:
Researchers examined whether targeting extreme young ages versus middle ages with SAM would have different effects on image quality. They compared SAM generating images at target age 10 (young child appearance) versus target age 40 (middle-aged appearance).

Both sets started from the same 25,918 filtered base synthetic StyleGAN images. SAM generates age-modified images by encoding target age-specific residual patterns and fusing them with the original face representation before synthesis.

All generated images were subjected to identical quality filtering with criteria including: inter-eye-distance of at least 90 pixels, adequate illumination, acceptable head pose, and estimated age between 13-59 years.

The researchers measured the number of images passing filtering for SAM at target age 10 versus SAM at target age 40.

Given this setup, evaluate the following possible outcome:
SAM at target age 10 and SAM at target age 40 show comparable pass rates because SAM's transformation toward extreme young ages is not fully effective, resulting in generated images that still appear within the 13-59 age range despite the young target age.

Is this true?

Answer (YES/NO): NO